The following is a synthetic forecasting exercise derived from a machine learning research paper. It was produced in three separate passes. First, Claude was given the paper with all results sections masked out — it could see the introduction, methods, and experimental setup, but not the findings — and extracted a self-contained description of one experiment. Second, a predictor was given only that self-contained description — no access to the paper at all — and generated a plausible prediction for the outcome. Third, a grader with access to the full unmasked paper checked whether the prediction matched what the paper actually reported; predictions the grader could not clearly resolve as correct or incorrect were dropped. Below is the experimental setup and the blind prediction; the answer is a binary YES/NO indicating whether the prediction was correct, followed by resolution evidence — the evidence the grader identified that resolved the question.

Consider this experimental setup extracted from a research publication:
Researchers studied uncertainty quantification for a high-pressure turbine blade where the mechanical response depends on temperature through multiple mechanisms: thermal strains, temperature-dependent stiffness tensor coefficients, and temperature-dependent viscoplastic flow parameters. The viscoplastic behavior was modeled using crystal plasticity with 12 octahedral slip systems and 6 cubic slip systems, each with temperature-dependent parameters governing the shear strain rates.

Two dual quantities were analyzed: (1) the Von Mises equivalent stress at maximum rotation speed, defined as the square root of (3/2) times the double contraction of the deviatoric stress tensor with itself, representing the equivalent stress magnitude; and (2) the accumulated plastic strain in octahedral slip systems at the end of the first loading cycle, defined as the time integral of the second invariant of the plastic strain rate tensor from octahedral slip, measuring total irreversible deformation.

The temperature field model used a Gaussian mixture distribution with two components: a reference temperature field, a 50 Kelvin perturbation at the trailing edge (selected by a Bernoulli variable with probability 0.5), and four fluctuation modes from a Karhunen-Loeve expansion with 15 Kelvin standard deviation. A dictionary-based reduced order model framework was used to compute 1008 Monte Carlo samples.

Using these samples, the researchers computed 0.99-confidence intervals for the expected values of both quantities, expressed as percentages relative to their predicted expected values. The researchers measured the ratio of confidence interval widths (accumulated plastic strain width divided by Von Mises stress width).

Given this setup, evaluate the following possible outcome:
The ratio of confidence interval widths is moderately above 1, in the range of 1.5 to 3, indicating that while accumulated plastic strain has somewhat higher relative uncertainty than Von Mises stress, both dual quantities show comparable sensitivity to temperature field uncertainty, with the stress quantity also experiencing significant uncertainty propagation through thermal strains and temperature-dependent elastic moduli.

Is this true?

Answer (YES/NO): YES